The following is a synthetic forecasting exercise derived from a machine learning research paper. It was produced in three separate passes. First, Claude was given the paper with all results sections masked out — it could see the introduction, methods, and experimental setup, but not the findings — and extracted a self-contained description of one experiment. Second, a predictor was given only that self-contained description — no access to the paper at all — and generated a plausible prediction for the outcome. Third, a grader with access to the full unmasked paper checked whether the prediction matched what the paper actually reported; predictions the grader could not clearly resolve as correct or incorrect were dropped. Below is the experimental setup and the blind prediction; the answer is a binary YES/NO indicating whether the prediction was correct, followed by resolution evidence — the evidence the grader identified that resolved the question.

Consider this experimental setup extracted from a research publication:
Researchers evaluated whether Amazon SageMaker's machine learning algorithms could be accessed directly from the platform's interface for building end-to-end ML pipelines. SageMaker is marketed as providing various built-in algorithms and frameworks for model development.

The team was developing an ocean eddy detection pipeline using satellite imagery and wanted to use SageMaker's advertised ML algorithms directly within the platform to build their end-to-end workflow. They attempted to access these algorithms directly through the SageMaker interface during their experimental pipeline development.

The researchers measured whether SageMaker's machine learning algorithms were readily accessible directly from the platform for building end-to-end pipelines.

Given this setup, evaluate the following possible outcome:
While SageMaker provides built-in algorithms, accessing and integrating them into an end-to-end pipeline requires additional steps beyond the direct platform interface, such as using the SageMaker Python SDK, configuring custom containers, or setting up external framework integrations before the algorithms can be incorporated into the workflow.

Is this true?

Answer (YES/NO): NO